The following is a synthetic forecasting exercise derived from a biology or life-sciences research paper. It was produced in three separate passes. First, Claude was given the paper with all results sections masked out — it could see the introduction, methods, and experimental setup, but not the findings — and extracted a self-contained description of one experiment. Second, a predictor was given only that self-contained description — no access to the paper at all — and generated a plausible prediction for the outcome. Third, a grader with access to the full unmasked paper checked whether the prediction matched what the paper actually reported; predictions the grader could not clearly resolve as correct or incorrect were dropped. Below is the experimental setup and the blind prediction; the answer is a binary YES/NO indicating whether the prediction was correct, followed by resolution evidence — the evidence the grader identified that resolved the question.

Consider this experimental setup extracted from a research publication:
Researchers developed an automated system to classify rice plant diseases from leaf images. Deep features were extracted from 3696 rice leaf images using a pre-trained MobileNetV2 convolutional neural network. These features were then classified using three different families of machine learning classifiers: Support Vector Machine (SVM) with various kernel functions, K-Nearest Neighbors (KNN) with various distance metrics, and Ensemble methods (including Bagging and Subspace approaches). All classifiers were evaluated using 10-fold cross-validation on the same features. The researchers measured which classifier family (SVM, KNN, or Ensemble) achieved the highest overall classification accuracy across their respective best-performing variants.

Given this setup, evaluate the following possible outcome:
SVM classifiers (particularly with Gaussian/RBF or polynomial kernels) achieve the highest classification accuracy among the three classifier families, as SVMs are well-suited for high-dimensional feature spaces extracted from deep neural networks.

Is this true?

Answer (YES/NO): YES